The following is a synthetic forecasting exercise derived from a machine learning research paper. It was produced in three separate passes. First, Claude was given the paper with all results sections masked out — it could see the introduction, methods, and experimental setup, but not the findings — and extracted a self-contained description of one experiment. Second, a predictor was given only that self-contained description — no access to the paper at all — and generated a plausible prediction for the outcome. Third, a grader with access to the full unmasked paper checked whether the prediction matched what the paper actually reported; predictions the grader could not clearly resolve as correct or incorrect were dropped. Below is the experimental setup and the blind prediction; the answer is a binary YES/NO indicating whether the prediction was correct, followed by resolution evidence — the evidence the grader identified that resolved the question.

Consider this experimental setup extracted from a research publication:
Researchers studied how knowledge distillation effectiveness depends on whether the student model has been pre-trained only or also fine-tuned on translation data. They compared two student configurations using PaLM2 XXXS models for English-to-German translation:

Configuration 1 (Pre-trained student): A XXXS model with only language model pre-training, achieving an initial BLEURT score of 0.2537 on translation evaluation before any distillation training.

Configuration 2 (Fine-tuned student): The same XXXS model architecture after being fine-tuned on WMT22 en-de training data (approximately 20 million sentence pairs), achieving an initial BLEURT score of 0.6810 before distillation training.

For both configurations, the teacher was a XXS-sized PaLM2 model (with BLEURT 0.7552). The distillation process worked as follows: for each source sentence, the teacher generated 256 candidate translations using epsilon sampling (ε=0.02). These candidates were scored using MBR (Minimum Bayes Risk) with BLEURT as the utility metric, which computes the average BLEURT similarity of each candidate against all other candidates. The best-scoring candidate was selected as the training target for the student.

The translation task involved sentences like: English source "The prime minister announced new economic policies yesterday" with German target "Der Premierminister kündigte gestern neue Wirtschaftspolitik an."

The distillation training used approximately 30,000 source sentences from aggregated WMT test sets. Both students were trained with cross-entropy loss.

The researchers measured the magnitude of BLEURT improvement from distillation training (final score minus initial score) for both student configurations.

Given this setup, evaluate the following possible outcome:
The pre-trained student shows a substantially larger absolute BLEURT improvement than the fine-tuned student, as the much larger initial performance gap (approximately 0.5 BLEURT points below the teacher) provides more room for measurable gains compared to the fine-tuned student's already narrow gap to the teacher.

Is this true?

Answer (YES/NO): YES